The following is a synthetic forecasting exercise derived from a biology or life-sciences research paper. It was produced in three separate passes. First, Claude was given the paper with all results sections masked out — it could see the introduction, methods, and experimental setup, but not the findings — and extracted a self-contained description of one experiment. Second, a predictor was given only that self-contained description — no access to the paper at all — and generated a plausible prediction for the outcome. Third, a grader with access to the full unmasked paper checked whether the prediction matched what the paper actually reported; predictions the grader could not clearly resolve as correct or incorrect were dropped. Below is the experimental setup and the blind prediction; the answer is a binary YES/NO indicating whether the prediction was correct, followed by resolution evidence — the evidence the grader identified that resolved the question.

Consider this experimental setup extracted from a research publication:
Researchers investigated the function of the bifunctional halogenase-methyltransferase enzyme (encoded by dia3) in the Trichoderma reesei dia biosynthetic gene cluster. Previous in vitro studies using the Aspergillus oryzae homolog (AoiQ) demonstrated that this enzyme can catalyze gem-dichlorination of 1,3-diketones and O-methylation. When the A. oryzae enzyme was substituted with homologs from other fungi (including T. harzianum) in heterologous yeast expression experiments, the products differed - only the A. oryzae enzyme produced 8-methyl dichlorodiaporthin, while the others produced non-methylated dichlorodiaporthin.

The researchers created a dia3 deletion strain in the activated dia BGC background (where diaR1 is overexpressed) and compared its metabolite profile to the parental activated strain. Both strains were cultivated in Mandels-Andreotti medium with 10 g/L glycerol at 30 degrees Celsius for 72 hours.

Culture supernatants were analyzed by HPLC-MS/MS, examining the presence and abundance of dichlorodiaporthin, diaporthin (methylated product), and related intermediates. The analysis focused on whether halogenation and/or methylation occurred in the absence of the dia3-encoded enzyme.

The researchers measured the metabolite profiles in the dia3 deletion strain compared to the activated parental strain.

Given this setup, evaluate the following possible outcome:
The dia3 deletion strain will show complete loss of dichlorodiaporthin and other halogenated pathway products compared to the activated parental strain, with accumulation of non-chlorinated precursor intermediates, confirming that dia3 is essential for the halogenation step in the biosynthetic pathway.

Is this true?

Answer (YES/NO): NO